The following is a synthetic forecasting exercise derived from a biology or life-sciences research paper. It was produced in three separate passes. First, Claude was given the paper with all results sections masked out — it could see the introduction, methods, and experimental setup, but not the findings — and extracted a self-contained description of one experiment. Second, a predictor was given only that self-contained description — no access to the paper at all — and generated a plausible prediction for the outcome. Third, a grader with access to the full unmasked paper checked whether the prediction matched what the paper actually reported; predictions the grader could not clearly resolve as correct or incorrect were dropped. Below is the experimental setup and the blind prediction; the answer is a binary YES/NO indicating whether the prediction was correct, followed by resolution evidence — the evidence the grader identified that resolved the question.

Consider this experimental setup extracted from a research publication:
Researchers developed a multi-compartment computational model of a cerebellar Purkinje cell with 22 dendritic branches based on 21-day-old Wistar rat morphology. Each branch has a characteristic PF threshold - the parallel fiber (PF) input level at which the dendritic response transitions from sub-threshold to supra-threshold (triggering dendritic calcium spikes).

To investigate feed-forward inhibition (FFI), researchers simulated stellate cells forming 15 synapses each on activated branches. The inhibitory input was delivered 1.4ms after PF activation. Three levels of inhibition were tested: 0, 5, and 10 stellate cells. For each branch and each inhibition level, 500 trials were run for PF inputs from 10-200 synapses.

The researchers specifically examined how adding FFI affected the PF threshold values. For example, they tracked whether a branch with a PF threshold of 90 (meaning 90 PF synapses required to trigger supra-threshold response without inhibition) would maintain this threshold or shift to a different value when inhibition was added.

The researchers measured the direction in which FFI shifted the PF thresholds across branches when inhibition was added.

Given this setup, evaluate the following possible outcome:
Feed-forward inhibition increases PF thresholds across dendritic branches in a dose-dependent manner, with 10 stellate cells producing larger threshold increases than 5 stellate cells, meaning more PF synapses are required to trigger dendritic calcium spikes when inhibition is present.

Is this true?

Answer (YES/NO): YES